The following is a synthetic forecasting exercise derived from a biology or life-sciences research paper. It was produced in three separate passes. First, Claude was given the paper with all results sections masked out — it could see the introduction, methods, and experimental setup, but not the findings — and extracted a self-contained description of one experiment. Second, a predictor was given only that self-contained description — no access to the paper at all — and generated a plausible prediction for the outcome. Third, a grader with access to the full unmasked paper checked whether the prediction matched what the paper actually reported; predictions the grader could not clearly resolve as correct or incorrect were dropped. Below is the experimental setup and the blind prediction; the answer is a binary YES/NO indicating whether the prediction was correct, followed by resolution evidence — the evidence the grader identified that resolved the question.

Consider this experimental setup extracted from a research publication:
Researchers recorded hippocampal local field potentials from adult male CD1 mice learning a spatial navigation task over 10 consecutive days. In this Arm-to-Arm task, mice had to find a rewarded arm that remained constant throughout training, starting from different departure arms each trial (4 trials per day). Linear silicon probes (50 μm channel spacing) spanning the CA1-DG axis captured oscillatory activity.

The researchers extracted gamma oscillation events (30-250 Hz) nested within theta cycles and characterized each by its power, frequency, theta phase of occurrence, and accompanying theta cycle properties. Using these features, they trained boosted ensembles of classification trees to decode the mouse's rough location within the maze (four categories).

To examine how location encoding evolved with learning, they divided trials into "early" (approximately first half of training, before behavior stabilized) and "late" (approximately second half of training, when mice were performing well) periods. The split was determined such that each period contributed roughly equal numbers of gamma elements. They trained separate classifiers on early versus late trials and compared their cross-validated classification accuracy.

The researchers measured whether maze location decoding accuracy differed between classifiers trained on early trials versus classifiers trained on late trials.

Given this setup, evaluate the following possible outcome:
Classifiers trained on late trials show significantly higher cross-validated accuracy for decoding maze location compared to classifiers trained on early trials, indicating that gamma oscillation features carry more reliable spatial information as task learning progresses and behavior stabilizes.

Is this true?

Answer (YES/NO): YES